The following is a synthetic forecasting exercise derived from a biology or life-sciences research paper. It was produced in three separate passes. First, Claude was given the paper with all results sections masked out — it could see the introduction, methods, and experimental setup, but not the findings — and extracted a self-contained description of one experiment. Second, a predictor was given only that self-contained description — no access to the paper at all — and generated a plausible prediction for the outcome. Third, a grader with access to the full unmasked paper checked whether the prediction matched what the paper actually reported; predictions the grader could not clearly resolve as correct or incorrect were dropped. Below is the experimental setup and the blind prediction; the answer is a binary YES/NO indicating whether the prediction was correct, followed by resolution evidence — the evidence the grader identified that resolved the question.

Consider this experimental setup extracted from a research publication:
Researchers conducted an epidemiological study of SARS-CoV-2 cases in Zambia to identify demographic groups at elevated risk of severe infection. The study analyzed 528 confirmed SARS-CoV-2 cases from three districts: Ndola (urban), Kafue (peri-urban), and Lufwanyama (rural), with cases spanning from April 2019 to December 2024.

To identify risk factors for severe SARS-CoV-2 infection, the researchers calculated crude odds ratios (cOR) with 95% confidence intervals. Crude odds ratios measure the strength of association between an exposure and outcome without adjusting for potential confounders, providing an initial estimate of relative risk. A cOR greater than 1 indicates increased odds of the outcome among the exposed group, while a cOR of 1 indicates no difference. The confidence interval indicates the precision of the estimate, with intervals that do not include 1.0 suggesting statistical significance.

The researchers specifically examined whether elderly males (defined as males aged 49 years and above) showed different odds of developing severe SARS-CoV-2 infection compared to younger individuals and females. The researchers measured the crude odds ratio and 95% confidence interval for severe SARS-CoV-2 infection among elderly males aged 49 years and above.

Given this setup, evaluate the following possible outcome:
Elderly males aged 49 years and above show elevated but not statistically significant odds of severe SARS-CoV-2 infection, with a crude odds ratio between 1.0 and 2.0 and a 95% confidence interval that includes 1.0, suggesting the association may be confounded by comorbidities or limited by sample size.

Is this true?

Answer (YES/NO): NO